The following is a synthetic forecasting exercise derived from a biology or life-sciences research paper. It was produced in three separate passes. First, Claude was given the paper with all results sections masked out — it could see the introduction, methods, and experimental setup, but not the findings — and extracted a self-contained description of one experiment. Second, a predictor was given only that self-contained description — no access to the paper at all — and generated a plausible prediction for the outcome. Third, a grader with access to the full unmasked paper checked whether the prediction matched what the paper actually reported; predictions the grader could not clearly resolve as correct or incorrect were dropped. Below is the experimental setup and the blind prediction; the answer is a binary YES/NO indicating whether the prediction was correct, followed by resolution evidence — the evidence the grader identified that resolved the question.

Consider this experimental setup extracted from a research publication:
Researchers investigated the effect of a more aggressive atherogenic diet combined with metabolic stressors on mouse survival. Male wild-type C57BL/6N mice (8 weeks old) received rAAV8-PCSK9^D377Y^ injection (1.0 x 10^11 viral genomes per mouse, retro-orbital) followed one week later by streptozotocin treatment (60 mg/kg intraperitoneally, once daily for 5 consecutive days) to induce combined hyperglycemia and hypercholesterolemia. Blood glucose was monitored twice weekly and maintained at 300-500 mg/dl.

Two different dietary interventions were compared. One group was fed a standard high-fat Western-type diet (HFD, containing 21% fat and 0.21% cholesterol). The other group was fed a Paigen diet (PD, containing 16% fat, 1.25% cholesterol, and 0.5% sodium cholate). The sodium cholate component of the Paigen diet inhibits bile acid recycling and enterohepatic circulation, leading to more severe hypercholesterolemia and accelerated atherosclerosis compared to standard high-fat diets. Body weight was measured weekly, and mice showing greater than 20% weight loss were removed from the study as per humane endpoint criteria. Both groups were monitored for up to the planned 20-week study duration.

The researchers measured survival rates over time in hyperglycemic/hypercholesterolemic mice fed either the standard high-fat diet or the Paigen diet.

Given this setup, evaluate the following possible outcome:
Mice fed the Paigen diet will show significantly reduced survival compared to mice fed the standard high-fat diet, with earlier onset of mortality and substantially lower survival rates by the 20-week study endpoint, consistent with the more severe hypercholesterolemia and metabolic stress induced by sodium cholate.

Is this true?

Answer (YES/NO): NO